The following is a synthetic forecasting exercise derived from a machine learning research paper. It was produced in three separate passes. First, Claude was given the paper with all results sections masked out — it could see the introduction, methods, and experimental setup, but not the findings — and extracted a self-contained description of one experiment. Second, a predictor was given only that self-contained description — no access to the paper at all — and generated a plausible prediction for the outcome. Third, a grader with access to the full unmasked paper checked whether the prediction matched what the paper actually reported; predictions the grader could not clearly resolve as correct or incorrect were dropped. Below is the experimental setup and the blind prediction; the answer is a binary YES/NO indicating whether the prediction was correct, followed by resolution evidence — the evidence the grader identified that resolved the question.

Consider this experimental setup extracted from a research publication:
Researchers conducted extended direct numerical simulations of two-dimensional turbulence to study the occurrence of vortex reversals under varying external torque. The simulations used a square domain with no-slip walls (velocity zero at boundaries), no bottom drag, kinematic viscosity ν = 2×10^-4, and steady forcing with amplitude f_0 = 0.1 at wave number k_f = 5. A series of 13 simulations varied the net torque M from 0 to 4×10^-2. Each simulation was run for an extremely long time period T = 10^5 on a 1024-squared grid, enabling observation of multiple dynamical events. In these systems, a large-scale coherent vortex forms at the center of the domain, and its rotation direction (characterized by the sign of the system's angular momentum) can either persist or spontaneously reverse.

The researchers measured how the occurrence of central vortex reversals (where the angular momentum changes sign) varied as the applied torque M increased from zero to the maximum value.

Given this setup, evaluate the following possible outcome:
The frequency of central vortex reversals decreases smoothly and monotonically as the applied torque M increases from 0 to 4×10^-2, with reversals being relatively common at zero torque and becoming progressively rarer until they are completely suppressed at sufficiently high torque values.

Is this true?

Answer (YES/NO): NO